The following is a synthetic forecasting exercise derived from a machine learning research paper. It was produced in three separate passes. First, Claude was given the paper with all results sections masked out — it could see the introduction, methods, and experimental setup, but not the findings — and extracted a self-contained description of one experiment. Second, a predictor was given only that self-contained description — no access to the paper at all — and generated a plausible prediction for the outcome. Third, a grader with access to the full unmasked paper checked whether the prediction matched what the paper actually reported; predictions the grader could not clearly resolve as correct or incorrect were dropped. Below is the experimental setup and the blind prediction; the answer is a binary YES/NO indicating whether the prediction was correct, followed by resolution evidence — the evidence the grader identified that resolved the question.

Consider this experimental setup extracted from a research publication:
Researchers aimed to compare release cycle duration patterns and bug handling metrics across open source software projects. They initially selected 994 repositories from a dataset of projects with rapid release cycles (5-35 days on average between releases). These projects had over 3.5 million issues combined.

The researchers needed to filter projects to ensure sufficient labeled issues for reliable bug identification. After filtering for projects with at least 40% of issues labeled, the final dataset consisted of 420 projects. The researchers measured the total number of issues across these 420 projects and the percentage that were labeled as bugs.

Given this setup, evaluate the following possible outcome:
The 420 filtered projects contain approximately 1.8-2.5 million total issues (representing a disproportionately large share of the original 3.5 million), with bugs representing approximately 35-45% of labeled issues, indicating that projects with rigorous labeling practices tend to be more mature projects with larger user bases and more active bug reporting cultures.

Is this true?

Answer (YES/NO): NO